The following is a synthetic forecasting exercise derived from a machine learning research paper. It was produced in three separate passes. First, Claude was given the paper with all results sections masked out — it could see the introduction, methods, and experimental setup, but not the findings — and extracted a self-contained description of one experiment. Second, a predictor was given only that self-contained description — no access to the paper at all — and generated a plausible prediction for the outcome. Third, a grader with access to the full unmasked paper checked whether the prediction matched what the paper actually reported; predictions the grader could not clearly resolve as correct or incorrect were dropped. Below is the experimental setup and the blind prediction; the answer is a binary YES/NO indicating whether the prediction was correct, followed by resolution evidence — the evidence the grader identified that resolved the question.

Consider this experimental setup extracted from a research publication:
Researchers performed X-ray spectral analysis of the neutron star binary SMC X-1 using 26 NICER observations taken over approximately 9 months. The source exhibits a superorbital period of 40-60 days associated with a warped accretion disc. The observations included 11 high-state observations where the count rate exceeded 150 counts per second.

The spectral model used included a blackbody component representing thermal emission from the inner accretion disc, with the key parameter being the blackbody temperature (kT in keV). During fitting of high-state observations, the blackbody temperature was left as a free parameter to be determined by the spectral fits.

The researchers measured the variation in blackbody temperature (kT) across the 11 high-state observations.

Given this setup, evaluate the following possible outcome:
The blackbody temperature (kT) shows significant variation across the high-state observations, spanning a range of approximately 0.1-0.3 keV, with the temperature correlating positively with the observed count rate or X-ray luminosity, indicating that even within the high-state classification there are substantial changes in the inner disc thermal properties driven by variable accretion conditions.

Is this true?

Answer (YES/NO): NO